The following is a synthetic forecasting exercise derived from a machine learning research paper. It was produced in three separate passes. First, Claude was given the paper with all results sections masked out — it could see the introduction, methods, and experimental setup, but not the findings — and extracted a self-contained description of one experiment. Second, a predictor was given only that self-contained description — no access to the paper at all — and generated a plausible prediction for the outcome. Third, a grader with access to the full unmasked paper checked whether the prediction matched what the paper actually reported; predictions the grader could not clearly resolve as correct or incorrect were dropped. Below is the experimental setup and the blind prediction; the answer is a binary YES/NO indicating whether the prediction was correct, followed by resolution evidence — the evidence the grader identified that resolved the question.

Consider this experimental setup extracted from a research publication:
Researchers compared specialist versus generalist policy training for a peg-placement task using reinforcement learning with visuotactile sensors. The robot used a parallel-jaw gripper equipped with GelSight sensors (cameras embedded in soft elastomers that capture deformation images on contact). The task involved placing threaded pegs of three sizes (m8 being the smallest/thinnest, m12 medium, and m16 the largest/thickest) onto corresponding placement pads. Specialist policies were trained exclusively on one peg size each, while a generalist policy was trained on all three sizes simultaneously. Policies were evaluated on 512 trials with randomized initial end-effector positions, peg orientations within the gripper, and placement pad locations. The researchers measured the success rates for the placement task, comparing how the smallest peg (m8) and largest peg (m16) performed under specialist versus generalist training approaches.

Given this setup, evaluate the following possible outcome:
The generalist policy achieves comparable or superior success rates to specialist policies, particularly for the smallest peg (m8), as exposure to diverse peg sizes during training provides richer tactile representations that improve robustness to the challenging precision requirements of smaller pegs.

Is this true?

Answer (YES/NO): YES